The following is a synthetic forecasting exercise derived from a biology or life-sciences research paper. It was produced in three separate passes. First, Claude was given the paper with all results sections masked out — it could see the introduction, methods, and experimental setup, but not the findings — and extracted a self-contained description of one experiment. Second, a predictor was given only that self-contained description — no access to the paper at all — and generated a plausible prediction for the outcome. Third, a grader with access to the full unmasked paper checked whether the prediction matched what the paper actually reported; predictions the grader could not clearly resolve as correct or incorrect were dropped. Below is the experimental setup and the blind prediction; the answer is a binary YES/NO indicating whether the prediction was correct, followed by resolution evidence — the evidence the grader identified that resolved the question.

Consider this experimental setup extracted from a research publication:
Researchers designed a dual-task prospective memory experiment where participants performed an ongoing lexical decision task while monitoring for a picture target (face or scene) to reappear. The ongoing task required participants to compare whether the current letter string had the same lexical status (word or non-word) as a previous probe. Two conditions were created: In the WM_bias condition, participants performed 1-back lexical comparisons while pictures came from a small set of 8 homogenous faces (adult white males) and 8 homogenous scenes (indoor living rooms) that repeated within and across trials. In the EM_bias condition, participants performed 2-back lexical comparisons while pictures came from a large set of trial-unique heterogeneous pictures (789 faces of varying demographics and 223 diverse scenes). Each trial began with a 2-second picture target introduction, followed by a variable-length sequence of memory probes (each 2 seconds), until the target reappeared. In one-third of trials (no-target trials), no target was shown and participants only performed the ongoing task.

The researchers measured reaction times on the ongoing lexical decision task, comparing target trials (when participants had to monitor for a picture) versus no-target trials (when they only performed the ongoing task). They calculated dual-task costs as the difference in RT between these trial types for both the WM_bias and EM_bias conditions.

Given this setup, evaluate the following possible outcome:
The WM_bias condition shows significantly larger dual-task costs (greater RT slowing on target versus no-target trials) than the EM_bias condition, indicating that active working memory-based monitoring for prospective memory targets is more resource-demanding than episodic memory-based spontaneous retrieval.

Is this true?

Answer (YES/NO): YES